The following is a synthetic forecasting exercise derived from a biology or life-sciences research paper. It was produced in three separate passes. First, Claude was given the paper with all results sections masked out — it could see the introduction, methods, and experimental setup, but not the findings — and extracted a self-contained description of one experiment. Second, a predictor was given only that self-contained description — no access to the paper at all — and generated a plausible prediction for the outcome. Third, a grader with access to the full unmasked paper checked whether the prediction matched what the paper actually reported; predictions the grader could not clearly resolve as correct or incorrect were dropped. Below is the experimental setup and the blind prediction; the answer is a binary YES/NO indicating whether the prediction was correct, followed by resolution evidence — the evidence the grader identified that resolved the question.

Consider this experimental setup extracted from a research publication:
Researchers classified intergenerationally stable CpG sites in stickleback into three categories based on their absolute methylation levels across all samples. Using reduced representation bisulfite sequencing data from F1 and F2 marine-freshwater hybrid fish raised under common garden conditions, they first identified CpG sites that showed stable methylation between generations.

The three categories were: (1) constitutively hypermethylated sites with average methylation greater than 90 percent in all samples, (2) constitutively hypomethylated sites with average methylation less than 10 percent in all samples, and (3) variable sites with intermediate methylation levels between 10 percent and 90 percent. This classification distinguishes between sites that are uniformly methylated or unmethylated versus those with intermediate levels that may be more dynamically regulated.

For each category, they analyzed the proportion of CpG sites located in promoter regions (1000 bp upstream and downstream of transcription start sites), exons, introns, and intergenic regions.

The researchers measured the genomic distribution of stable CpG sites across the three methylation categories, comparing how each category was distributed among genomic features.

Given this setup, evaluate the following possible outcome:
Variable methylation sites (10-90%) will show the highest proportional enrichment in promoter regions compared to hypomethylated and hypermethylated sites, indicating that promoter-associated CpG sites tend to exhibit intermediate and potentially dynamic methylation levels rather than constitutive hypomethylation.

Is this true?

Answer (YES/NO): NO